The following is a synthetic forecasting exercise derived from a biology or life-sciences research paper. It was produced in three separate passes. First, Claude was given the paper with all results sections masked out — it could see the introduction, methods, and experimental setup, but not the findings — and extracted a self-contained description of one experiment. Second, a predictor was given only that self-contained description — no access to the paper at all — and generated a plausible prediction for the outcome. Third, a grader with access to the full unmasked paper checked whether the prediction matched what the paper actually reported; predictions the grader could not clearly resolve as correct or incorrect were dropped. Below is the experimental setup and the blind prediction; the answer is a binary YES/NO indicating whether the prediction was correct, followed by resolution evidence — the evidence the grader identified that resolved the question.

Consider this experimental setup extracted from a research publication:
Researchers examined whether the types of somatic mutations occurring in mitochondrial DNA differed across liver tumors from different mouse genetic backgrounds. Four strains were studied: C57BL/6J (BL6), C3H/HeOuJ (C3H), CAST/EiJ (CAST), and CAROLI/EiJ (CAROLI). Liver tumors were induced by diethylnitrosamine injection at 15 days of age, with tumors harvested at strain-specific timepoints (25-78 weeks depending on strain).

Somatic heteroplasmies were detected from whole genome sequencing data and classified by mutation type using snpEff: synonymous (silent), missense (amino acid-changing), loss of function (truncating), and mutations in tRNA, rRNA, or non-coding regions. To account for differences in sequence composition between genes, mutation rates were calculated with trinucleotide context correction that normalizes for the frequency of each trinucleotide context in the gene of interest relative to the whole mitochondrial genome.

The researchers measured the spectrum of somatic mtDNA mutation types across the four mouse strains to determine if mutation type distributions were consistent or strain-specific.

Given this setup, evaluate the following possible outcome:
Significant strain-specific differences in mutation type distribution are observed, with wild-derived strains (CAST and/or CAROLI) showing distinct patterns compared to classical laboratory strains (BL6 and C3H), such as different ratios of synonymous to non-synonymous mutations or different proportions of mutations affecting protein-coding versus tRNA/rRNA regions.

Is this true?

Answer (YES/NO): NO